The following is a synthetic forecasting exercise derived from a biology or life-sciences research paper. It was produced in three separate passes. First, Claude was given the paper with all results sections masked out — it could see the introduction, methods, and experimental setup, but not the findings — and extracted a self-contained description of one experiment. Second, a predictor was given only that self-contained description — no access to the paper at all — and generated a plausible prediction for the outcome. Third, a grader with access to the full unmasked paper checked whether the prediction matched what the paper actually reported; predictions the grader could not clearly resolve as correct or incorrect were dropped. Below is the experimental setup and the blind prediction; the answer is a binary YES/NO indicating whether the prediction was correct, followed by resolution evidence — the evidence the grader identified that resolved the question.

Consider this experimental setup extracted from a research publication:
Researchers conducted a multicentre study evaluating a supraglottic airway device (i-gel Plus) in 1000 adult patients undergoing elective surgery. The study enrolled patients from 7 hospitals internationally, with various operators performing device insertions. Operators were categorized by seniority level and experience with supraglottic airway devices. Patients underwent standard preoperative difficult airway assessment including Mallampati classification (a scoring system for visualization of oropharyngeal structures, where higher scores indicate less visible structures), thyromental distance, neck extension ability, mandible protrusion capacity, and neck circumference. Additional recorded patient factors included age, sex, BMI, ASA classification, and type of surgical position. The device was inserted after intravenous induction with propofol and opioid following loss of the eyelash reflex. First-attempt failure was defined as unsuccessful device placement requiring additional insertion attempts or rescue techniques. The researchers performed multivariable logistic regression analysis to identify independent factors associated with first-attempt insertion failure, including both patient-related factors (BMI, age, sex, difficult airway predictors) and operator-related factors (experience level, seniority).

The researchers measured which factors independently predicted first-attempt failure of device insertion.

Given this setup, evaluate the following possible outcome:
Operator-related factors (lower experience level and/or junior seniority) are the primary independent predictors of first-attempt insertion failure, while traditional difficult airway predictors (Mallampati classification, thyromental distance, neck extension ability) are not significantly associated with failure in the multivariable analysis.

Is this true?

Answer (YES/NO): YES